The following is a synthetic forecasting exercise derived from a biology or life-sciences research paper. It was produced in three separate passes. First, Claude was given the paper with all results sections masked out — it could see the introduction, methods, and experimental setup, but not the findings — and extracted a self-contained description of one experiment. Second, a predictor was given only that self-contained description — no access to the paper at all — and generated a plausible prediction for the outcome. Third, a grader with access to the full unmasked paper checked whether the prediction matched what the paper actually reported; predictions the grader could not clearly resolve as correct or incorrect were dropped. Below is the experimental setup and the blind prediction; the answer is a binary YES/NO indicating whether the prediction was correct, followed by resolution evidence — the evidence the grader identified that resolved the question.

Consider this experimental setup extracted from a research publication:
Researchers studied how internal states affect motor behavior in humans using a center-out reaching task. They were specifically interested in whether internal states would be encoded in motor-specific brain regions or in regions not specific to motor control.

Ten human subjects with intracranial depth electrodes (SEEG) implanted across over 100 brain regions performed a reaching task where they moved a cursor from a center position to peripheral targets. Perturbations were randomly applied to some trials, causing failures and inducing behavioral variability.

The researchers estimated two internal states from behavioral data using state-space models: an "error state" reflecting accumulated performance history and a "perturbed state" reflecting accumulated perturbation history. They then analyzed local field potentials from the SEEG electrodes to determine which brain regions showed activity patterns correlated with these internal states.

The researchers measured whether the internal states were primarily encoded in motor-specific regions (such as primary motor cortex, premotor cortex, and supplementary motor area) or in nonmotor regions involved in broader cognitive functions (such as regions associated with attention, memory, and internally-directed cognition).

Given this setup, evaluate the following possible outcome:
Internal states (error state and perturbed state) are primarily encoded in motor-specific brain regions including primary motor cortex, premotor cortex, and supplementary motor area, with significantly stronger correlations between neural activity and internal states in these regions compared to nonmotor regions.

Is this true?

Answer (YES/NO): NO